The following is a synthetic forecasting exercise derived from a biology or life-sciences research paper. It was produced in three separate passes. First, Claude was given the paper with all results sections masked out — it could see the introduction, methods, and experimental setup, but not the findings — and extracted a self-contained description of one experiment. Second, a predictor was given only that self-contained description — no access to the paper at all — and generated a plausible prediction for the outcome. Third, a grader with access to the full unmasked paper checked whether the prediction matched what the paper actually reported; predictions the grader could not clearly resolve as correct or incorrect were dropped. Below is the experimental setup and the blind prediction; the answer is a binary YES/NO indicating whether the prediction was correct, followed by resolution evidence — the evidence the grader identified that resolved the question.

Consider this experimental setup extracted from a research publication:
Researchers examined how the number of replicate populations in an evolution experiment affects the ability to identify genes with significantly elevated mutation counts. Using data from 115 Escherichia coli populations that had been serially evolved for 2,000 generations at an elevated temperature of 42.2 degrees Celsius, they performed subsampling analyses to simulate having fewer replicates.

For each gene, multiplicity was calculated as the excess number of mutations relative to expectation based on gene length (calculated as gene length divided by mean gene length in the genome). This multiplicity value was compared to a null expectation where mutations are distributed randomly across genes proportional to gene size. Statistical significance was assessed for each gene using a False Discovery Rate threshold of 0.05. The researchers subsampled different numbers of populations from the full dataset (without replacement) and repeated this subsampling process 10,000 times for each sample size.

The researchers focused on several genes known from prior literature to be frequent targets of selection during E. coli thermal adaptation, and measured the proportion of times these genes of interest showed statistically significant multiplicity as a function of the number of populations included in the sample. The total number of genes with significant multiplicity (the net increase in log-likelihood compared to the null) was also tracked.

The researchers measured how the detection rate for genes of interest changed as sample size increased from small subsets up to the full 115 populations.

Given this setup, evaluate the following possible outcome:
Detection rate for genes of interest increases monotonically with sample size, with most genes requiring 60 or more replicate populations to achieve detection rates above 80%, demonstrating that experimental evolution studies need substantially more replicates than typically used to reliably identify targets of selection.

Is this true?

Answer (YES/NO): NO